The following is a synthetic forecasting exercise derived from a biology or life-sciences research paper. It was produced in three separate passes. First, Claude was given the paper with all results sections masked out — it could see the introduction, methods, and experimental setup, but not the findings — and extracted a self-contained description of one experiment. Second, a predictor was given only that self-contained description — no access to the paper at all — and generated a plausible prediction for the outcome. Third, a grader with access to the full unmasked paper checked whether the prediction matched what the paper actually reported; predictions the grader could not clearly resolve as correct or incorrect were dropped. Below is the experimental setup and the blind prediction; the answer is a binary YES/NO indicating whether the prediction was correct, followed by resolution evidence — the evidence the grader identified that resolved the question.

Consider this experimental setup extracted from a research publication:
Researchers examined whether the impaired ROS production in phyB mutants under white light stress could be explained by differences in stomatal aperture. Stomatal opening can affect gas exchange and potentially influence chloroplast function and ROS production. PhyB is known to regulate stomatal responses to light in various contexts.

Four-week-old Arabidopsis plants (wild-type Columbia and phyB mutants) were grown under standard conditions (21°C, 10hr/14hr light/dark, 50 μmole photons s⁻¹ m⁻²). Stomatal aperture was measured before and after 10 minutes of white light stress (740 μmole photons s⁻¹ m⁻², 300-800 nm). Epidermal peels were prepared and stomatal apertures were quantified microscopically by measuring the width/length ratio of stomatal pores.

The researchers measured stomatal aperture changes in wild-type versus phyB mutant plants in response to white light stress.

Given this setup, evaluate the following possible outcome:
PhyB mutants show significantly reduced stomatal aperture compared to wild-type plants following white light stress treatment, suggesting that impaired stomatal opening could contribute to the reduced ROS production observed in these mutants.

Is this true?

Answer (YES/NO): NO